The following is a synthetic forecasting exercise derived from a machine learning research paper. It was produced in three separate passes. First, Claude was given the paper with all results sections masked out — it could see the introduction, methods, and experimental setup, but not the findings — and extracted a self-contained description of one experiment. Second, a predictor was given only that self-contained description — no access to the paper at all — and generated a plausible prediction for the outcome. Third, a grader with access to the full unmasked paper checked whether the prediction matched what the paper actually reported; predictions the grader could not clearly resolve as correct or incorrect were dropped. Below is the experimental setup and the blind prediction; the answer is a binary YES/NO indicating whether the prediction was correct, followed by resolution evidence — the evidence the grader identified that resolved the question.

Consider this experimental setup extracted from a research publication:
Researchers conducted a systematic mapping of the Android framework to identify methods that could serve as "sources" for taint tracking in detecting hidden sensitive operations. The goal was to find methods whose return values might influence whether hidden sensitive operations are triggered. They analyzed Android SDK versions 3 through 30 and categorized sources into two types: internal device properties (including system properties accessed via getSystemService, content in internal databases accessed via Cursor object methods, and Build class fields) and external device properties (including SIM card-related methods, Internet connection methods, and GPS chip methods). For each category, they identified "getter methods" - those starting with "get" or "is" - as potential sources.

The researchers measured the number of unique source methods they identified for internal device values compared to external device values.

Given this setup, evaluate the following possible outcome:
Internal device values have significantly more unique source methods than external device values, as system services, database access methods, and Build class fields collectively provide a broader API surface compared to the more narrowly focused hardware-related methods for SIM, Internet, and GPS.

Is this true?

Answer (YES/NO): NO